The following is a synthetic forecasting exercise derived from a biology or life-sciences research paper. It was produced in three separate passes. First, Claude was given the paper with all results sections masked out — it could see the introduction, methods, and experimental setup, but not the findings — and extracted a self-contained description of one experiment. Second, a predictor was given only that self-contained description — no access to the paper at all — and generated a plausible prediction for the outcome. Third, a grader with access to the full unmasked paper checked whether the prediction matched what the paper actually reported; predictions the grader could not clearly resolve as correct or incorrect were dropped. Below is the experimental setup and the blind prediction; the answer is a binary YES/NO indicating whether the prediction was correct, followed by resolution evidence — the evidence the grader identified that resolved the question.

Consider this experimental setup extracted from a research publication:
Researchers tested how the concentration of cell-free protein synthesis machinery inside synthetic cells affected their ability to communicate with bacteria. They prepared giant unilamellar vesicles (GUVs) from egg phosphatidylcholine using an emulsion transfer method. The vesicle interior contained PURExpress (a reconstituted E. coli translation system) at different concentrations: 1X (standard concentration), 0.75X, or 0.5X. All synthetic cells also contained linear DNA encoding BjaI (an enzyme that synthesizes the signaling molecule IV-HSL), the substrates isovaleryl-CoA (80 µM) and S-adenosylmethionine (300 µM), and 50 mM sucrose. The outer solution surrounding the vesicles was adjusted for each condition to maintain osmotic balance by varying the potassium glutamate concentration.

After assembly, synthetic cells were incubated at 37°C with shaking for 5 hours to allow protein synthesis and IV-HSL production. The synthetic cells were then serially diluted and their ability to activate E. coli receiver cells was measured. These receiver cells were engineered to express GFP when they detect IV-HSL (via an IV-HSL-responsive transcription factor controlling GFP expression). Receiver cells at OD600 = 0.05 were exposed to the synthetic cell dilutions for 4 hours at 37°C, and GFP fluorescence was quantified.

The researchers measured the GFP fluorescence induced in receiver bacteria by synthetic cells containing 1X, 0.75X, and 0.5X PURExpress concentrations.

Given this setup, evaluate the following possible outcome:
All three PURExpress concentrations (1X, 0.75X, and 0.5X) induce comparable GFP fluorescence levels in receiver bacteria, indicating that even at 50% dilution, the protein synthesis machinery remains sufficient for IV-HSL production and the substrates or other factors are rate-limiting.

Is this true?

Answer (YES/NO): YES